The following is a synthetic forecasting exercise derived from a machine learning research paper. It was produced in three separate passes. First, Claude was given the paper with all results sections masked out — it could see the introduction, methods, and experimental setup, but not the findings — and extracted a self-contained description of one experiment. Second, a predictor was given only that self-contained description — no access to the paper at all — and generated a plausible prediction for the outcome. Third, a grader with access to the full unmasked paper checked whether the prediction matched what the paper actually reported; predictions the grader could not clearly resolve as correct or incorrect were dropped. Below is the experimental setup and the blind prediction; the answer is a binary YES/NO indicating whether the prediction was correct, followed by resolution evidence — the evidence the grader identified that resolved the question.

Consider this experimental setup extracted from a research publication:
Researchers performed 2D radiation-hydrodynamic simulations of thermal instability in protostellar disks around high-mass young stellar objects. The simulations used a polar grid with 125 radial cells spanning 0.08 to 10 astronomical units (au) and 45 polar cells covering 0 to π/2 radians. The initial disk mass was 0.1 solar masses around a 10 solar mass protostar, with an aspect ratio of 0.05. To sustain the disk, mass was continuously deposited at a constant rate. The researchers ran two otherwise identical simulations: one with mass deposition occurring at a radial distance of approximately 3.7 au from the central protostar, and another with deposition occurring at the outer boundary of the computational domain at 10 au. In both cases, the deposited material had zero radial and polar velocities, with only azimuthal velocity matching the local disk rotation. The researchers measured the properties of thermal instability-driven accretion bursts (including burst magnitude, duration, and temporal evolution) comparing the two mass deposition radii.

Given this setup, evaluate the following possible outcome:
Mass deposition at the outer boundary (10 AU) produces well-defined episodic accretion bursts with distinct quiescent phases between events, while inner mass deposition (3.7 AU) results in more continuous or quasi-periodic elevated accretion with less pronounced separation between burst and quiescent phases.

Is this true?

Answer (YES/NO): NO